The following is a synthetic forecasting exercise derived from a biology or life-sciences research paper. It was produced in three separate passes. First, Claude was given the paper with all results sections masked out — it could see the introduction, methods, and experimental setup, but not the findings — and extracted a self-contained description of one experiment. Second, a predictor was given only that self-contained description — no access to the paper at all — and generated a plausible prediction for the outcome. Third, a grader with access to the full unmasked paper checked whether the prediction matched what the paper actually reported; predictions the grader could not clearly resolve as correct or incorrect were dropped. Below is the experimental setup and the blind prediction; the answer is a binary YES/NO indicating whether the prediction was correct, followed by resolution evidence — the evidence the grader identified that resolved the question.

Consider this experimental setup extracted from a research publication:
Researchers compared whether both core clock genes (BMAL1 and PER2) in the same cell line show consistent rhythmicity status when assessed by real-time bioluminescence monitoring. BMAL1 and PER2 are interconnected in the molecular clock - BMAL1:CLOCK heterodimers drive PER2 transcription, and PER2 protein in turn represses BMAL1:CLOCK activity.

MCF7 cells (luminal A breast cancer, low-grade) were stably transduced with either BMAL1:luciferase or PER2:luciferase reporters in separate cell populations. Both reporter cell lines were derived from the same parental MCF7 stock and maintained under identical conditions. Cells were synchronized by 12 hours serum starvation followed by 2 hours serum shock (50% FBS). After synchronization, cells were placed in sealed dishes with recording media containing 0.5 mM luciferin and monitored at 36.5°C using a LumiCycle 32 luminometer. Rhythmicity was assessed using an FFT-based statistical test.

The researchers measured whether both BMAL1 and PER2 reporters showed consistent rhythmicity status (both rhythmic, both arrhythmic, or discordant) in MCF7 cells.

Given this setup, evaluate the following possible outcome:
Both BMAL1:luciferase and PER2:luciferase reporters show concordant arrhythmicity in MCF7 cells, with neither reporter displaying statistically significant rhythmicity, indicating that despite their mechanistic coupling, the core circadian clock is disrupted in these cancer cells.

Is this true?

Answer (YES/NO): NO